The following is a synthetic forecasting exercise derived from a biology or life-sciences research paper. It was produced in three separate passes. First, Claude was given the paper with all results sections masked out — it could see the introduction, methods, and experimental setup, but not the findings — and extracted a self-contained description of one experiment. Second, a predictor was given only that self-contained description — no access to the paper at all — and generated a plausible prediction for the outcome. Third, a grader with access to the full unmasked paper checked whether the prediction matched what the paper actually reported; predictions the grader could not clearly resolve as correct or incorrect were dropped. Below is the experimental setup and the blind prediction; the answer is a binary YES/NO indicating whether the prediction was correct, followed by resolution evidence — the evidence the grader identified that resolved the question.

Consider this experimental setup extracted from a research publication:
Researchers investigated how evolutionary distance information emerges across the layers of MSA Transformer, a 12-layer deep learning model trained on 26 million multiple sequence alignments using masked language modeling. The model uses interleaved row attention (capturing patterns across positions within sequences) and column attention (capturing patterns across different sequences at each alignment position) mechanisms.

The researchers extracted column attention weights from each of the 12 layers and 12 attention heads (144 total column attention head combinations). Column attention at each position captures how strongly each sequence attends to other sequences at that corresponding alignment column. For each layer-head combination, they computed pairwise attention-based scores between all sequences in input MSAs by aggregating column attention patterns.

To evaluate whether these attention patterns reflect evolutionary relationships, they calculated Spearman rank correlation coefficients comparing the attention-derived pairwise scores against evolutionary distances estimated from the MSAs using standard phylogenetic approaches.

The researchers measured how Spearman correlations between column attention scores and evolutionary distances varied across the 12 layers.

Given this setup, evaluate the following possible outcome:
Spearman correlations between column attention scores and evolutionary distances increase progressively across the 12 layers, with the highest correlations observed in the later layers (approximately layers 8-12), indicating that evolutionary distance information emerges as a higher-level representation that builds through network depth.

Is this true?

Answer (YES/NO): NO